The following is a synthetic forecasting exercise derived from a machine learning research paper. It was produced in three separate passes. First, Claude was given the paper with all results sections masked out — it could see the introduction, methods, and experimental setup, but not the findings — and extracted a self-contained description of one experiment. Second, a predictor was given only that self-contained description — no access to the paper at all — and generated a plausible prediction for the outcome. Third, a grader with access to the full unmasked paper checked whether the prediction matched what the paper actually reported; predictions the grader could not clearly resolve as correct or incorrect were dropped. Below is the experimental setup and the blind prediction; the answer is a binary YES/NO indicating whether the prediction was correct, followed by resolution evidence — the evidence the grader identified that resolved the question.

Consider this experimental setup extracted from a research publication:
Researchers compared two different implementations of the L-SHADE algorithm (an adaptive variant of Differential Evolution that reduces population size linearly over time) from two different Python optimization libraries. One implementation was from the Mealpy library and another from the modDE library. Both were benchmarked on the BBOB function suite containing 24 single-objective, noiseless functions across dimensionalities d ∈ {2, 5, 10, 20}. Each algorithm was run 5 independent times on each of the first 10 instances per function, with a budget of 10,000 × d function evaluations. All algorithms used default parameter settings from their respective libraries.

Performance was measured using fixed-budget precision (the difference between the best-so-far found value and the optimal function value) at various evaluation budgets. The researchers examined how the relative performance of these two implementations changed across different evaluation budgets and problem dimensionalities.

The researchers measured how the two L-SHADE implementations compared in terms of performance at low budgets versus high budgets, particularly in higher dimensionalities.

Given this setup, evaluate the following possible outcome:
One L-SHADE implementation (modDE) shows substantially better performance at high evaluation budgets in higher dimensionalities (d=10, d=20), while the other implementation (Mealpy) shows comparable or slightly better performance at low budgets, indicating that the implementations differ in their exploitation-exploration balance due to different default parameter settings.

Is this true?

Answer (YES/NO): YES